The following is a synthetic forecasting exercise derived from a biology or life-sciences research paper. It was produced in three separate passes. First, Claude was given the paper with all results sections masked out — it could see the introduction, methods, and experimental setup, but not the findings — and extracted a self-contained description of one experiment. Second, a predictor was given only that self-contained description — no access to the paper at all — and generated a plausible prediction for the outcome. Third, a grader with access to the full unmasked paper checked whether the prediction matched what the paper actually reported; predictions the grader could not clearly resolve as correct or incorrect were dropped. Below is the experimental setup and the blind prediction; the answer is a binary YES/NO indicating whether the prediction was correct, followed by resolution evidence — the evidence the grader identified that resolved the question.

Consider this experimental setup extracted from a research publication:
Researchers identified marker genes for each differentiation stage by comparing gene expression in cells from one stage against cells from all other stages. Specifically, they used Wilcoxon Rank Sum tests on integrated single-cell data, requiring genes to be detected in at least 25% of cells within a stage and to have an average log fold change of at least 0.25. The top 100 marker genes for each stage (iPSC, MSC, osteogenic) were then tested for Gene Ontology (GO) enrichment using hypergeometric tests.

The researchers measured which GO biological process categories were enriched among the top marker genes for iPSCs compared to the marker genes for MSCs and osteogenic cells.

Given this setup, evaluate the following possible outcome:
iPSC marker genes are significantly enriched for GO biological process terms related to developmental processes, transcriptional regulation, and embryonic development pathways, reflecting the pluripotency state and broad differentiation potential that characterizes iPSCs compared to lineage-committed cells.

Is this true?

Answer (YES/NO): NO